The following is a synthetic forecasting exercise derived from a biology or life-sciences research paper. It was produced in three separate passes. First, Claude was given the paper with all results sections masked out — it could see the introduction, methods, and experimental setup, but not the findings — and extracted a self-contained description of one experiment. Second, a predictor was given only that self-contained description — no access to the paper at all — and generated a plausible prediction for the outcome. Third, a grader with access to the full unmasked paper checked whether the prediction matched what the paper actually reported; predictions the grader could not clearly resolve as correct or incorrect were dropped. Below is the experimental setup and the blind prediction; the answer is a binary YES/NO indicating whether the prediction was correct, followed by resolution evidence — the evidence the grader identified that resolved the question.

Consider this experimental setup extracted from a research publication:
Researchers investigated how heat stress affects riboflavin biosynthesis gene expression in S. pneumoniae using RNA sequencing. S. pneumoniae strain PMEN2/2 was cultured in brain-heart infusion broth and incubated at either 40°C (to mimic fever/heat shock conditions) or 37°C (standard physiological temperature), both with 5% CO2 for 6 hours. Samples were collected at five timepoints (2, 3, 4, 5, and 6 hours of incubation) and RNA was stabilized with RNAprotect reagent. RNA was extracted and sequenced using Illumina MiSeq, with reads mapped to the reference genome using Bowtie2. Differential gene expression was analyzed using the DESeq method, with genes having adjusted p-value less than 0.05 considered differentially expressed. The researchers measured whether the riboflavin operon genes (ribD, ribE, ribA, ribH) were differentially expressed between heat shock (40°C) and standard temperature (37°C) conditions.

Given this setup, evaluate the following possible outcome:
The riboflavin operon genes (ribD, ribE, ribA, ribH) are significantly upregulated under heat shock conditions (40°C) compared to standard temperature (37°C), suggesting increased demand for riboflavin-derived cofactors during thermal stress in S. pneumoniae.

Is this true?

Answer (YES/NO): YES